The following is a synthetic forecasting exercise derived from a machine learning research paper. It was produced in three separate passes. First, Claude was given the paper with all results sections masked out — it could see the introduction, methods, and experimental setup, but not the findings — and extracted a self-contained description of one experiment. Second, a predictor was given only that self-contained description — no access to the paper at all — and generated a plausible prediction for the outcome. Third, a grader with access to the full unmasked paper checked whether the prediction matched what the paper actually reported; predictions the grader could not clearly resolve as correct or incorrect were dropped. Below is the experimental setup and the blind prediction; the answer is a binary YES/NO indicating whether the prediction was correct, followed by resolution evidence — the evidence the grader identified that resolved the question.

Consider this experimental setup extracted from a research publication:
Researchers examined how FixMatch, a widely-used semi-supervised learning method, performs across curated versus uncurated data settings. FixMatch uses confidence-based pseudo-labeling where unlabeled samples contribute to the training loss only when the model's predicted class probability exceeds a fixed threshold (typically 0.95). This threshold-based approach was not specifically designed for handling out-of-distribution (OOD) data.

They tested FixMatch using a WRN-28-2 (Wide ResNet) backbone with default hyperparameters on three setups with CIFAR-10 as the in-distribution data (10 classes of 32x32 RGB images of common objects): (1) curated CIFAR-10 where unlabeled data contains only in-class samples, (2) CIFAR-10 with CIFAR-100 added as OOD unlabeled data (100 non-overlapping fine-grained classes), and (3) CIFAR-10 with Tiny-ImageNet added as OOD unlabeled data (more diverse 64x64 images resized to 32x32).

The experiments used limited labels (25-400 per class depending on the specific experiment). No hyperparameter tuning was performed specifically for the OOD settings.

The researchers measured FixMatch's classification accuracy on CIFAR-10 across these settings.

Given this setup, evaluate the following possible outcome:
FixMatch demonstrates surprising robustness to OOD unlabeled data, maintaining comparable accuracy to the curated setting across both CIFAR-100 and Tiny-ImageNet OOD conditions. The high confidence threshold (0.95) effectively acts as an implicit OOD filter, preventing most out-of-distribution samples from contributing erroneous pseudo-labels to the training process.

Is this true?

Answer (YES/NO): NO